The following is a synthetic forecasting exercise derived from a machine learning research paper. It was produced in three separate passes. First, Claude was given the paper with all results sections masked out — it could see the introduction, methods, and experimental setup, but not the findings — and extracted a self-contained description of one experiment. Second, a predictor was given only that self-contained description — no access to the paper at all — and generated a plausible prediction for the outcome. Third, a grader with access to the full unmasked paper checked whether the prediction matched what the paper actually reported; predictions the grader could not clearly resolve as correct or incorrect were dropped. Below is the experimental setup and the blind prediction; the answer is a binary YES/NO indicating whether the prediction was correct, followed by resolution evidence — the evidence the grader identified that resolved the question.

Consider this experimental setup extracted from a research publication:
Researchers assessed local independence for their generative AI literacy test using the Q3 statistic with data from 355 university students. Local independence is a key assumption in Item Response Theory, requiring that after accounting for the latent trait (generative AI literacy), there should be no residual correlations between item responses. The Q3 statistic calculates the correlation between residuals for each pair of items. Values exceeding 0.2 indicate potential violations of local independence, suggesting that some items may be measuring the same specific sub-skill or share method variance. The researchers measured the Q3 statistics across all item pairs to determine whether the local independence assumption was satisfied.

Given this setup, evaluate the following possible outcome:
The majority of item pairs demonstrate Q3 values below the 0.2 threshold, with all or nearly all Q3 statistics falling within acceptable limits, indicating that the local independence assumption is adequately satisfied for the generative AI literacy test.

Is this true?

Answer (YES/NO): YES